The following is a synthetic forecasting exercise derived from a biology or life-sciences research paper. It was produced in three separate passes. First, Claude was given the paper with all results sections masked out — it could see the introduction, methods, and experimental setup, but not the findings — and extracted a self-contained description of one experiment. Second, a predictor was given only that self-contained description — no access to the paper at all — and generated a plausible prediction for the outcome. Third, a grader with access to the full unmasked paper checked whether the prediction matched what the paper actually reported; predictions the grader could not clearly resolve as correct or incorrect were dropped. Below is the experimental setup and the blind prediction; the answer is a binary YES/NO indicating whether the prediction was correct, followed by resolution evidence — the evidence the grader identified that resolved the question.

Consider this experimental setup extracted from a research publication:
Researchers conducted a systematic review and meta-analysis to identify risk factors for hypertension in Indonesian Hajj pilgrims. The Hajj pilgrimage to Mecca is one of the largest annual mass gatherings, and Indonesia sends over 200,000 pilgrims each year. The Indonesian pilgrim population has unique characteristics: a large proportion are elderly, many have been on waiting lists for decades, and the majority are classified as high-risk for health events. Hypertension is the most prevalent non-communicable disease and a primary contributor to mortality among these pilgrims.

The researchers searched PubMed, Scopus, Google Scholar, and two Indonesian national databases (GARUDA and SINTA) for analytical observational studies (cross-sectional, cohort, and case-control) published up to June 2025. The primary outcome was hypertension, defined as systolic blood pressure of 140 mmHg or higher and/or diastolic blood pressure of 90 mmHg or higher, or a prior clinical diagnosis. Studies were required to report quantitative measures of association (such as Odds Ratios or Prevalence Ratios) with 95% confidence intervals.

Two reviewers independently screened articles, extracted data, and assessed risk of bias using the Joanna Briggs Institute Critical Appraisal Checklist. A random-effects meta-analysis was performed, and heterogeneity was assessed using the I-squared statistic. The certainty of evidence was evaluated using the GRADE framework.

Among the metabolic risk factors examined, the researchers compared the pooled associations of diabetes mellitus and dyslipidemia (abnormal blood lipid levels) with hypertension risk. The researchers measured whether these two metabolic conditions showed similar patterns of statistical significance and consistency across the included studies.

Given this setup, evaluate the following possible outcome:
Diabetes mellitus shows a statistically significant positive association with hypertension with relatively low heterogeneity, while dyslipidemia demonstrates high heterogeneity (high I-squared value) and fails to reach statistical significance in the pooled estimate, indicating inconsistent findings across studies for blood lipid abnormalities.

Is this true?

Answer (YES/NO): YES